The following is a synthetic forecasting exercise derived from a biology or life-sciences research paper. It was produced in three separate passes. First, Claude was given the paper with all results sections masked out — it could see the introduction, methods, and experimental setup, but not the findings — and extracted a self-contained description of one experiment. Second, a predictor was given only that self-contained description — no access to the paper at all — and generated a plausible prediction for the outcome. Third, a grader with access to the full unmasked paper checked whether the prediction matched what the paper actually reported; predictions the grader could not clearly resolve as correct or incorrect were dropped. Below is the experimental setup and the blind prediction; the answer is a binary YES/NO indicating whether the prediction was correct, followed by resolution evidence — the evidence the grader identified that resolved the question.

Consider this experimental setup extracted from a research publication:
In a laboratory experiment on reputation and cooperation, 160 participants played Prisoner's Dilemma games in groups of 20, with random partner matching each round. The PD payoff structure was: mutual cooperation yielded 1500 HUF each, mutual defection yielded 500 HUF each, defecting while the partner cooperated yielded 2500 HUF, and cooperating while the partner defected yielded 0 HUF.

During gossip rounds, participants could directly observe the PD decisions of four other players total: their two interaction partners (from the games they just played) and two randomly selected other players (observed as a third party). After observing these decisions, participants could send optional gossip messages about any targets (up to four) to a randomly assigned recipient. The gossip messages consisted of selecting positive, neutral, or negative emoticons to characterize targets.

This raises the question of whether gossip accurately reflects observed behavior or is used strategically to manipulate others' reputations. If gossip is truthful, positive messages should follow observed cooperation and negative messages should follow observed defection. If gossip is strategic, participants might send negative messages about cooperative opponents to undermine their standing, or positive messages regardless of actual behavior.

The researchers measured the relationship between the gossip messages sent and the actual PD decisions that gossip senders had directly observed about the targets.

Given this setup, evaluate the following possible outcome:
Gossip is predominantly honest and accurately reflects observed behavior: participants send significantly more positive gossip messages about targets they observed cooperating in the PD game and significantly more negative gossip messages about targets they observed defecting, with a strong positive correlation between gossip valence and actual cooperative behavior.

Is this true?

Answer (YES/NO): YES